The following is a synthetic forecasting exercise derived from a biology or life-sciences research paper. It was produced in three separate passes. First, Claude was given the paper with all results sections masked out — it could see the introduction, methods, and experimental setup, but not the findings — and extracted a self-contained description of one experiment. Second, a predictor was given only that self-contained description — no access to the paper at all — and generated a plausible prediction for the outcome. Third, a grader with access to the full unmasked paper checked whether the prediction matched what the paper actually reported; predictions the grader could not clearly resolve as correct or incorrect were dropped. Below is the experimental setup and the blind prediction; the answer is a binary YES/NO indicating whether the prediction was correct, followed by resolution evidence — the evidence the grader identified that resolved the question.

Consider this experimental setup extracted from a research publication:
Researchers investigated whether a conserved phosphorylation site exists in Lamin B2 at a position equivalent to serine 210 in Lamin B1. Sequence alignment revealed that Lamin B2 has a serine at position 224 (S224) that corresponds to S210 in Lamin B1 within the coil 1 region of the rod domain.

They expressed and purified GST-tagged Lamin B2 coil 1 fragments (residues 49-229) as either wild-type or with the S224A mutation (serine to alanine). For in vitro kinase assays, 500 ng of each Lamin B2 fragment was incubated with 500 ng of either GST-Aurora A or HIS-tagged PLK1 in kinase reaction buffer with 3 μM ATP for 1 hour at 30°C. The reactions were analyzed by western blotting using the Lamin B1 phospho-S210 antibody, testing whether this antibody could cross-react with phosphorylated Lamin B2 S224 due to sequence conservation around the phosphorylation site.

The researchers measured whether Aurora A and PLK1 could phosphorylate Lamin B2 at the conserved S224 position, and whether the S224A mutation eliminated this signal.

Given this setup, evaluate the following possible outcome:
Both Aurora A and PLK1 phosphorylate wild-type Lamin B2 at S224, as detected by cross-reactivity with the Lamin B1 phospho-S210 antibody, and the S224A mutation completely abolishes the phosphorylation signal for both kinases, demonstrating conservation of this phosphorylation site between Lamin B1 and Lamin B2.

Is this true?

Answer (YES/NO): YES